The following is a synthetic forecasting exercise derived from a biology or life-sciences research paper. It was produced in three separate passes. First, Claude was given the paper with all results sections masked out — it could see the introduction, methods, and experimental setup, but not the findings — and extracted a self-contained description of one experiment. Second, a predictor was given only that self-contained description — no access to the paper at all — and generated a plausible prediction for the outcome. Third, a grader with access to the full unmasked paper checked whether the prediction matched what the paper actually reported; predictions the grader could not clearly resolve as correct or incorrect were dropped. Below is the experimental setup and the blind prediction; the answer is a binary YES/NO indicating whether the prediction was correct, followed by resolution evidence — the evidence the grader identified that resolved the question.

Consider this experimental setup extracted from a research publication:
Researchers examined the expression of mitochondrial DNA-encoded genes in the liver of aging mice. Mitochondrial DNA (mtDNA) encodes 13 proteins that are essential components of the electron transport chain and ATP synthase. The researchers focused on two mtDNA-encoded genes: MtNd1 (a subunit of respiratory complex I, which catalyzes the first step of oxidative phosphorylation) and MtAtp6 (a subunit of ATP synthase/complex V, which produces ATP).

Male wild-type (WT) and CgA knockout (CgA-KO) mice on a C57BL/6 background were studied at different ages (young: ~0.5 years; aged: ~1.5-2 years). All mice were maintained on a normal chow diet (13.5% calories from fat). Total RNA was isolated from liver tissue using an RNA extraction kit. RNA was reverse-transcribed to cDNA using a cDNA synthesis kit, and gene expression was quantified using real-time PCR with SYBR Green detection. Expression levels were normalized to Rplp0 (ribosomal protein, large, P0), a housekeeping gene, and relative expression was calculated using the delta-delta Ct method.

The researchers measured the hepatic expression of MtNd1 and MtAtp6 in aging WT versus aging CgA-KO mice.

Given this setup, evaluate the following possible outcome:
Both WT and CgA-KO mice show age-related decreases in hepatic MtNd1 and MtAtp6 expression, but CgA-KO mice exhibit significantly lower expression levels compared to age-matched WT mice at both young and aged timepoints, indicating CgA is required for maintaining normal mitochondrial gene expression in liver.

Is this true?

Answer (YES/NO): NO